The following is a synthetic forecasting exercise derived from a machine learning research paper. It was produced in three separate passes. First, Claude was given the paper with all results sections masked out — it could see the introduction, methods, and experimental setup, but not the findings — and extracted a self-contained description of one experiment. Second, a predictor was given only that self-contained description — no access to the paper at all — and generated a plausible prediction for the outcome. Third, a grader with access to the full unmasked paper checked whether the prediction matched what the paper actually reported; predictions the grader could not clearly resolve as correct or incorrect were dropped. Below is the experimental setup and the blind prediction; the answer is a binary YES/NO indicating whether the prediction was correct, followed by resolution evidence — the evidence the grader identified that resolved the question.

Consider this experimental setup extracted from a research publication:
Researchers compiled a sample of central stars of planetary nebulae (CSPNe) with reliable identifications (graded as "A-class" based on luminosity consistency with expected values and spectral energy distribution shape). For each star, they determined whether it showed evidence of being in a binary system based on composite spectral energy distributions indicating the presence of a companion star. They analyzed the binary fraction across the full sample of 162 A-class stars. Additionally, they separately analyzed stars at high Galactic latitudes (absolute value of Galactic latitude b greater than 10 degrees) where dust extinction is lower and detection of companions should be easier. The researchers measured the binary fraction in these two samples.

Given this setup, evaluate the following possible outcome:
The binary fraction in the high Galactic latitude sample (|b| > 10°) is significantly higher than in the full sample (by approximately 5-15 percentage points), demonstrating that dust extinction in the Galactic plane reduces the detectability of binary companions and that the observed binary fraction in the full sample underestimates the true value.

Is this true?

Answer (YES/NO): YES